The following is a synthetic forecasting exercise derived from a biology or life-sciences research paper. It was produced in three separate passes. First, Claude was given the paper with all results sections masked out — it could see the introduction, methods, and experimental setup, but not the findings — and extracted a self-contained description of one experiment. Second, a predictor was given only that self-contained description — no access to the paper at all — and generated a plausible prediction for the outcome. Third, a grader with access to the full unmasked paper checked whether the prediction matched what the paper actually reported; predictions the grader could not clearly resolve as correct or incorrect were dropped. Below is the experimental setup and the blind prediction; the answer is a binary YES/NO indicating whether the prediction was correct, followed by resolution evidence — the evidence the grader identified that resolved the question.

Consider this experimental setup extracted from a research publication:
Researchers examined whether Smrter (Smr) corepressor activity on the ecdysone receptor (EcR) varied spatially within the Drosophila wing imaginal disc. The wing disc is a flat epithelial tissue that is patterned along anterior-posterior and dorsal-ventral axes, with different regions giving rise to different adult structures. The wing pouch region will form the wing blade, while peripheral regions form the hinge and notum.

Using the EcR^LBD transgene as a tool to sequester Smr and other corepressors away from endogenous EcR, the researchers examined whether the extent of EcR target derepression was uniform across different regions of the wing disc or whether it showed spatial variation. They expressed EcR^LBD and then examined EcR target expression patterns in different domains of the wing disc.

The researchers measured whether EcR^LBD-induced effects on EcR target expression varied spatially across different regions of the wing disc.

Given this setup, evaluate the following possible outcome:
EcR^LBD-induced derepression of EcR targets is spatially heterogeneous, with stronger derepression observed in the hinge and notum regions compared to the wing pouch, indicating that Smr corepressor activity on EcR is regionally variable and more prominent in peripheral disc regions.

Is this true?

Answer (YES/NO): NO